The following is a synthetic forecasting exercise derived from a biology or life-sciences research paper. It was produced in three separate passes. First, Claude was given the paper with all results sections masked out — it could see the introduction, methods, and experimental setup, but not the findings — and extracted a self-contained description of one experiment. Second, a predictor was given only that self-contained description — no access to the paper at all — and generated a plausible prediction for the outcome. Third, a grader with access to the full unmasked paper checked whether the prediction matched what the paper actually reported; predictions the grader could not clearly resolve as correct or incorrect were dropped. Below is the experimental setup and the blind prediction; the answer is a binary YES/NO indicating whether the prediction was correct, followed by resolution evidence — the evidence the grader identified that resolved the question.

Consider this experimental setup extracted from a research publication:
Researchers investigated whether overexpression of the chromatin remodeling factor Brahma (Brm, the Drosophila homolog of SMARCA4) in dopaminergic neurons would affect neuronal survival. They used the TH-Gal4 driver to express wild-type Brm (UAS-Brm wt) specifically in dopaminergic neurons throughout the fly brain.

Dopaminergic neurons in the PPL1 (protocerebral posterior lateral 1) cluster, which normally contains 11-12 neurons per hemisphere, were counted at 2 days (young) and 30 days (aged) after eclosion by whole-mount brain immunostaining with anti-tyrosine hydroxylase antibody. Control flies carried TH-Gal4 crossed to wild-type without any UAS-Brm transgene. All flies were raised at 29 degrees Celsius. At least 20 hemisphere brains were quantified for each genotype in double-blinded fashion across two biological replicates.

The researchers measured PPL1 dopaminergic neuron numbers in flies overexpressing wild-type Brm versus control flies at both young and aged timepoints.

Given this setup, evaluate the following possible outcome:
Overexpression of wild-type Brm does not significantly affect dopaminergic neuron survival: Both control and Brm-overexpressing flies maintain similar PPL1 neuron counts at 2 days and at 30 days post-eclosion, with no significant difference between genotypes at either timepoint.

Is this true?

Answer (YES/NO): YES